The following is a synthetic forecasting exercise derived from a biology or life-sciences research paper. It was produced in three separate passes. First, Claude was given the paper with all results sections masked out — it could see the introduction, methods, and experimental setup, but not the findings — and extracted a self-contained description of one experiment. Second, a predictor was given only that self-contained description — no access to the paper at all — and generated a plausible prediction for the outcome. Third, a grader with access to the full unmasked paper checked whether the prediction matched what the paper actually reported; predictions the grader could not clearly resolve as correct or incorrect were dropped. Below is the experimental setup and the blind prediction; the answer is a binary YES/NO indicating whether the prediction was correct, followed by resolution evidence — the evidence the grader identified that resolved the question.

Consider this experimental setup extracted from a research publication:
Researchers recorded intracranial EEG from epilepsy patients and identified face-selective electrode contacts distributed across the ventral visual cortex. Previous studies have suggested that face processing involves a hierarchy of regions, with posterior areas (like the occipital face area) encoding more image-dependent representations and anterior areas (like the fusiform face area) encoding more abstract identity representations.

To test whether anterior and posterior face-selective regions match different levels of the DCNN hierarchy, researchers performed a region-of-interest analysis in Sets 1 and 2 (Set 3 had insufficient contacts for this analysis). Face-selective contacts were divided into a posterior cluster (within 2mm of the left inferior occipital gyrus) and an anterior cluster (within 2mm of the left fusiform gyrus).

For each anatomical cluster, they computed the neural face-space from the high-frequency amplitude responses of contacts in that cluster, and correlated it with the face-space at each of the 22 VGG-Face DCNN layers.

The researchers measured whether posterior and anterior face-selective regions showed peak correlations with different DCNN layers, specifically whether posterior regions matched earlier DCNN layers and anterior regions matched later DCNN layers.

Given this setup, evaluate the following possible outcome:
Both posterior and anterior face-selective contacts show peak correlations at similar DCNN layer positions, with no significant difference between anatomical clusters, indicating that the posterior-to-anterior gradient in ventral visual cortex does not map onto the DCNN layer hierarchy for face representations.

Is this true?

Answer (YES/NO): YES